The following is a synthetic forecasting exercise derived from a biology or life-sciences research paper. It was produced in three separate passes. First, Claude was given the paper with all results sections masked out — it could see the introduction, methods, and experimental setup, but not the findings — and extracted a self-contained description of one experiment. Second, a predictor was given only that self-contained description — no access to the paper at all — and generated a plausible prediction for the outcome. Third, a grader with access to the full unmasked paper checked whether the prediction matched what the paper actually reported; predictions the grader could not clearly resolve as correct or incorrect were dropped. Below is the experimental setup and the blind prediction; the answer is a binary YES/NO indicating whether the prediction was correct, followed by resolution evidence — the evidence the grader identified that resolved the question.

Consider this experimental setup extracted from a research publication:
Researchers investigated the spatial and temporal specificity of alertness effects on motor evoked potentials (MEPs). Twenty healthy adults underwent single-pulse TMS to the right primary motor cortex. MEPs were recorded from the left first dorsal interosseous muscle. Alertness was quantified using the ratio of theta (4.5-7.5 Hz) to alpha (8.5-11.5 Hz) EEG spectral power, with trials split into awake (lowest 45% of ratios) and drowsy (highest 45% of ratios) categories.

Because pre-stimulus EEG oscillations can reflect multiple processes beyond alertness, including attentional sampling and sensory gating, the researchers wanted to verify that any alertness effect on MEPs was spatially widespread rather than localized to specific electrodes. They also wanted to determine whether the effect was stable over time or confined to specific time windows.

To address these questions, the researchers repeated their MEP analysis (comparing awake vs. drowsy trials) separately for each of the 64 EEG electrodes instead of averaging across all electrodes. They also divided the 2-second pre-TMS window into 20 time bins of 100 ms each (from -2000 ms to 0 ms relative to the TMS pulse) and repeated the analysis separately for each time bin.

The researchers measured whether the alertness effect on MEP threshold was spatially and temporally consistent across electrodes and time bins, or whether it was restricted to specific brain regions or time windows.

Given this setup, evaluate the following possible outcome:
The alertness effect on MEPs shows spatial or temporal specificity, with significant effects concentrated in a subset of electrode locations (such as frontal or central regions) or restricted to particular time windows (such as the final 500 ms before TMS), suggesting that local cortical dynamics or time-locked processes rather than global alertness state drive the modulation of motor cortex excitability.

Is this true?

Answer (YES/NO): NO